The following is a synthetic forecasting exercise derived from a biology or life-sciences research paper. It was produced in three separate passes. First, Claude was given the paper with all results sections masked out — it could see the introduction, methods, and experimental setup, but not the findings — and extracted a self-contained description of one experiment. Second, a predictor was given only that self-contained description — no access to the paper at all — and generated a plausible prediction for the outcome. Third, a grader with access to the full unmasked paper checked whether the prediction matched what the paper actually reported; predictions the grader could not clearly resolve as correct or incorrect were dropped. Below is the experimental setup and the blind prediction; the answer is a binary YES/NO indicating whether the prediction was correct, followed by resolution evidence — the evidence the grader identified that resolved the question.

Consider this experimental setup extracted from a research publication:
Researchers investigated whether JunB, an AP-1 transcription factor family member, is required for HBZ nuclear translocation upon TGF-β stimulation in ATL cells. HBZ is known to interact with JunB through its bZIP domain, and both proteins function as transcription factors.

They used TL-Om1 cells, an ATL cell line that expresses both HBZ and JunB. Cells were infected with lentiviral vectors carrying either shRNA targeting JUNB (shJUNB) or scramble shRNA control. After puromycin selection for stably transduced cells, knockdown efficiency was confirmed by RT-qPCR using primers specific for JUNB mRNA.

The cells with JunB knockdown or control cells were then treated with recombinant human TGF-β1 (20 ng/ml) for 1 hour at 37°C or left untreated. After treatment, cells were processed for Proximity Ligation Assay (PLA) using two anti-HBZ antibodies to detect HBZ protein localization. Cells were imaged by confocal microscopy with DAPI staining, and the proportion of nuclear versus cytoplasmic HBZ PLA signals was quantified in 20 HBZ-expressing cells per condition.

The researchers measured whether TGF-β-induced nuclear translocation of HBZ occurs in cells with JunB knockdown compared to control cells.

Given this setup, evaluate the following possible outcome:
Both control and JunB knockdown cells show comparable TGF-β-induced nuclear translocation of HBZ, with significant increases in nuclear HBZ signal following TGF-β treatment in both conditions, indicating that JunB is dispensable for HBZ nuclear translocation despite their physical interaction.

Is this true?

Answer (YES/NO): NO